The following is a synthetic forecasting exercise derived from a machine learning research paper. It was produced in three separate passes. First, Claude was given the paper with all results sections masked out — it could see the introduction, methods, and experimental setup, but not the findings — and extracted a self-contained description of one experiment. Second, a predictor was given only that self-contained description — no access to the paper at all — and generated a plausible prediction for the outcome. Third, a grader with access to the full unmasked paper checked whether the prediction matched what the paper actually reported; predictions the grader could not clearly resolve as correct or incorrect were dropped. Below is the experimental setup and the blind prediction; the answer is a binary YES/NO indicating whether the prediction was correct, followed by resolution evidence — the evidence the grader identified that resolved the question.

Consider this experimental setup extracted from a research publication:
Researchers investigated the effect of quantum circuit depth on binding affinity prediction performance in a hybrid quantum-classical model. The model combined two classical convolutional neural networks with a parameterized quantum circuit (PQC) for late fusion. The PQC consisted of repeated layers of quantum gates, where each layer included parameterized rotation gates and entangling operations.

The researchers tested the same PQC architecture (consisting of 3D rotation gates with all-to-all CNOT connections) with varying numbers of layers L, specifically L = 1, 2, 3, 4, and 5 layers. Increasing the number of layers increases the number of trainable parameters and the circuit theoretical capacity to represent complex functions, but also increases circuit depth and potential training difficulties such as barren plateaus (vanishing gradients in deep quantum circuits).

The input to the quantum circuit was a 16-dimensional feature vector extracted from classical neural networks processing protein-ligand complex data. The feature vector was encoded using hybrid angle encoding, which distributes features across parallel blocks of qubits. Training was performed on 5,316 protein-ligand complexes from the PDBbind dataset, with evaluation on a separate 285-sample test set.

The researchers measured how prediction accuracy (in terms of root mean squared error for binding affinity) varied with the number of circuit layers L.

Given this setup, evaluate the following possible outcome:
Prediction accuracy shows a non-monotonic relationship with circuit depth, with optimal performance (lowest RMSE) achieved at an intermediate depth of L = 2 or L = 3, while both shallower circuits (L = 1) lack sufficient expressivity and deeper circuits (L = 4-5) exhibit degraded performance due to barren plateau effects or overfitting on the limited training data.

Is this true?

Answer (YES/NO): NO